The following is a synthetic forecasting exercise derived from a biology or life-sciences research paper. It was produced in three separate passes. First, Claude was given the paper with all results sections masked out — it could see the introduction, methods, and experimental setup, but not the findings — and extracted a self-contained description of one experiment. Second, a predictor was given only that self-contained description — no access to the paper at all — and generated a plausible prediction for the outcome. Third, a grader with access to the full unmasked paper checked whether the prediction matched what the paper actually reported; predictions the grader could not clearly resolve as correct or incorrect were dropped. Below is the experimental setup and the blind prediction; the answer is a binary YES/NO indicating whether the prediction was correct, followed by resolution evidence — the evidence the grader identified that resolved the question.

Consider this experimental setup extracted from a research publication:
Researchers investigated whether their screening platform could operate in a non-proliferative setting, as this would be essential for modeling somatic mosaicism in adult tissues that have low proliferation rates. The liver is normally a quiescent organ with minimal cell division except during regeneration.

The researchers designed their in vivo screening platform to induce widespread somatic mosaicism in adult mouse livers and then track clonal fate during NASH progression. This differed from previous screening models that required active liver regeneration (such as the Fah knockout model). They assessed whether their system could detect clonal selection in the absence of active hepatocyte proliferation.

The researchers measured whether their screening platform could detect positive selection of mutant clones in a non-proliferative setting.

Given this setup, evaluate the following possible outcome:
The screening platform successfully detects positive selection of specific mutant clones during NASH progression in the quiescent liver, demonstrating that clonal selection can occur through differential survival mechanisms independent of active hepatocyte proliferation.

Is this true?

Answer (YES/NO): YES